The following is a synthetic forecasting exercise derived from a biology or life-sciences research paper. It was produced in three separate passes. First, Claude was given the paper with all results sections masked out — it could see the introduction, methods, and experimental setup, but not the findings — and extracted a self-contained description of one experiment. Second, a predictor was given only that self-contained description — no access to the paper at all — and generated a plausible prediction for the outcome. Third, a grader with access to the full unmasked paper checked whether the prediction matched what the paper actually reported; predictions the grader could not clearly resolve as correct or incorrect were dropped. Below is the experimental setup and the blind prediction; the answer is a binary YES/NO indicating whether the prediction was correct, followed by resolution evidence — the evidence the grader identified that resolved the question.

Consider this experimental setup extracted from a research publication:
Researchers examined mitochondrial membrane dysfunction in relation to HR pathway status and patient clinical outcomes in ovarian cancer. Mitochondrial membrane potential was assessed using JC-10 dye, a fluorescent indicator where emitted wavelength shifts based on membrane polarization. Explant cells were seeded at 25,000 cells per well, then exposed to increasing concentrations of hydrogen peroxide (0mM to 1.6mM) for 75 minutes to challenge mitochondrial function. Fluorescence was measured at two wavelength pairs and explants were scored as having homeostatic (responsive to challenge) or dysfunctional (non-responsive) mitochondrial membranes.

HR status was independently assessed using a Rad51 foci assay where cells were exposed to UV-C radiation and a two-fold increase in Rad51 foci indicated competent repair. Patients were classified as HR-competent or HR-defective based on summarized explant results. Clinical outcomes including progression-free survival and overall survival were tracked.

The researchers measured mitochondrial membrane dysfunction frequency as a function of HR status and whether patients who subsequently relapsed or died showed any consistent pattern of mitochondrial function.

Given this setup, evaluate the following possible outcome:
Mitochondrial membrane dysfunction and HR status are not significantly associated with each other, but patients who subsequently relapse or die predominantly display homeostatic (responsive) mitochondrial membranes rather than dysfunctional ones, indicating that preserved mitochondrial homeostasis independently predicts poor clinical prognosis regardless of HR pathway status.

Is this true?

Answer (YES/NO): NO